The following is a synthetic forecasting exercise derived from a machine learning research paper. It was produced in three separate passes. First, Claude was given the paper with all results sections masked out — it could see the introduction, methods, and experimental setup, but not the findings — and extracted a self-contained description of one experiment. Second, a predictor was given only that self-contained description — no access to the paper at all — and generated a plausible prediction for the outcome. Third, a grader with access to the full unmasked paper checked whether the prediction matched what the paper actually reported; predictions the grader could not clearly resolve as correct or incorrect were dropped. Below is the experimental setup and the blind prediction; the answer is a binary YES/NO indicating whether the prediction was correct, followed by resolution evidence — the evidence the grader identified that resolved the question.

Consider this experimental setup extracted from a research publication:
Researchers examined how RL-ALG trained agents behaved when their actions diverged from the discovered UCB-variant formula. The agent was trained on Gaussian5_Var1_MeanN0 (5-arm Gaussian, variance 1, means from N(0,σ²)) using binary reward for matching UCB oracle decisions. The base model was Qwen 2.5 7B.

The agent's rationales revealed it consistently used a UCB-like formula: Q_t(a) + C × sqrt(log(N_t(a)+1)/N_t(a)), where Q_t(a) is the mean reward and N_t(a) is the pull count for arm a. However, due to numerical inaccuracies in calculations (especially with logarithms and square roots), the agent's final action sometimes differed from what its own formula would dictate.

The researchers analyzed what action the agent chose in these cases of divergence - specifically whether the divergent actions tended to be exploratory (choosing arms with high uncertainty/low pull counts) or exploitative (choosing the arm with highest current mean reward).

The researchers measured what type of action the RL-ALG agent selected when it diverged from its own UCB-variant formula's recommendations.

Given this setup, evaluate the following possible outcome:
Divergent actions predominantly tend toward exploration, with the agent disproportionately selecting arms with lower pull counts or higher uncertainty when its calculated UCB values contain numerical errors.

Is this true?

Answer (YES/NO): NO